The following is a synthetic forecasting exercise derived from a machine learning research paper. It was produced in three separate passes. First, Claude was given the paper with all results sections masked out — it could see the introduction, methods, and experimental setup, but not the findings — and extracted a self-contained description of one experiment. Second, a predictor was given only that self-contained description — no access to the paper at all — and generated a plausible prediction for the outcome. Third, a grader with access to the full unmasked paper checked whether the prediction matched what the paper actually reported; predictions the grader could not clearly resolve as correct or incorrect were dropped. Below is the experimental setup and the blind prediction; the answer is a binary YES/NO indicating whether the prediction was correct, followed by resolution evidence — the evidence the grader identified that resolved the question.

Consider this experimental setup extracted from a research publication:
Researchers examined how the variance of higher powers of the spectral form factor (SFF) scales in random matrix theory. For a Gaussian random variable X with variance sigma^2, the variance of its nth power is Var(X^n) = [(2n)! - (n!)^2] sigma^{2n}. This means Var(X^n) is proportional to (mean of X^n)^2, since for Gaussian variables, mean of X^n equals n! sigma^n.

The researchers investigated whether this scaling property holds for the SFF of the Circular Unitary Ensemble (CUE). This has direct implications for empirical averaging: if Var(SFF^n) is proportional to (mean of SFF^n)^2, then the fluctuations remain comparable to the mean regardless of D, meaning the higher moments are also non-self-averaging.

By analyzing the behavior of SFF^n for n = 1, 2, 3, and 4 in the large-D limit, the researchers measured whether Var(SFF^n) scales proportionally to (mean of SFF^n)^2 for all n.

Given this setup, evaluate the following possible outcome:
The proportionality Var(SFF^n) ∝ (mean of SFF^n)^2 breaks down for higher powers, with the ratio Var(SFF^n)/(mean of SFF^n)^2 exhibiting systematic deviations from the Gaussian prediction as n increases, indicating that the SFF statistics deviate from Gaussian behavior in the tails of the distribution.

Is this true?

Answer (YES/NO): NO